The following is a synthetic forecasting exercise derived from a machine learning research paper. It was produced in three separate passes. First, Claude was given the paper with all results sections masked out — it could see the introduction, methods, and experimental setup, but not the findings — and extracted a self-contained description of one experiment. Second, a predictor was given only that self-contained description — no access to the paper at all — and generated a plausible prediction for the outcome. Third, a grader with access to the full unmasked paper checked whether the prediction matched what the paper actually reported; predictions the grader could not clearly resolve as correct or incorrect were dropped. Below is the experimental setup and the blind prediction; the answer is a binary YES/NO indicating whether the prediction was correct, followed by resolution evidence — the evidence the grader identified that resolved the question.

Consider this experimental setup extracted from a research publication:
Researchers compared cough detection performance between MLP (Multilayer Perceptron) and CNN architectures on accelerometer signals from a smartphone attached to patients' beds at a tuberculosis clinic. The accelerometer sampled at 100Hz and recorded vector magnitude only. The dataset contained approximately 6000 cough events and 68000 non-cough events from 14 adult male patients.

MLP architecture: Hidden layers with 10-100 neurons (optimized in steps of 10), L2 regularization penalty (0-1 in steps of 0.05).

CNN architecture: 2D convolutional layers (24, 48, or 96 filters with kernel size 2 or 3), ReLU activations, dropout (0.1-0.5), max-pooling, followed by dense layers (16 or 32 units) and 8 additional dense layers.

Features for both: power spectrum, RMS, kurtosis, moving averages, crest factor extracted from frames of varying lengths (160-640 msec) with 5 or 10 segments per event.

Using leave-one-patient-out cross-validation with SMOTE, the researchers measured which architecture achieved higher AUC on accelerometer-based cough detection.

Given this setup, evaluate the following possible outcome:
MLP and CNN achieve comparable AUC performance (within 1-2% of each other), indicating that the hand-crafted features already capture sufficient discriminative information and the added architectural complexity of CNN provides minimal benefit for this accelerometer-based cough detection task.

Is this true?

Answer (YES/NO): NO